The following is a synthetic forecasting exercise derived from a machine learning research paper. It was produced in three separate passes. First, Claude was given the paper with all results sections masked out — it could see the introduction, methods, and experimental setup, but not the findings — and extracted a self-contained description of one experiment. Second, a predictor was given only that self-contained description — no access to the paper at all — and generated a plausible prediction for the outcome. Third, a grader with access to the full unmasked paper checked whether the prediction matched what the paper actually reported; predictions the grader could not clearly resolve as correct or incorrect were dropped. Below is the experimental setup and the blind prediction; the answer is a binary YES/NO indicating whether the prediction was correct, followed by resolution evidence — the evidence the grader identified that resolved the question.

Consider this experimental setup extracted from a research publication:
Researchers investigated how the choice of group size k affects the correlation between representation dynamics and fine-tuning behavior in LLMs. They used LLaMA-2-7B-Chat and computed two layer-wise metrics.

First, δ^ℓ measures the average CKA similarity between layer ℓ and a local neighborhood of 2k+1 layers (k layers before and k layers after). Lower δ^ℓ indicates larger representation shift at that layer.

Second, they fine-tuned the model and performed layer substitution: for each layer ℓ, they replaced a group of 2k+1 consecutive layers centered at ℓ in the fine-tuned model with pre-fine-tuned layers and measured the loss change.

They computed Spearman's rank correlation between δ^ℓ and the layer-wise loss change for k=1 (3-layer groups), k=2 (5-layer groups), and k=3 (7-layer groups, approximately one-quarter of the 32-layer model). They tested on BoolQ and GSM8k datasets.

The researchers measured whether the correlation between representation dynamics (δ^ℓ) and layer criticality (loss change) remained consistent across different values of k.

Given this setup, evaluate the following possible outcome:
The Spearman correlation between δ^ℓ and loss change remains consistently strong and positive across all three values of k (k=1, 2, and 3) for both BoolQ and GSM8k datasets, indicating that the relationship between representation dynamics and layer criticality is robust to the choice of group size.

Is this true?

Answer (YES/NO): NO